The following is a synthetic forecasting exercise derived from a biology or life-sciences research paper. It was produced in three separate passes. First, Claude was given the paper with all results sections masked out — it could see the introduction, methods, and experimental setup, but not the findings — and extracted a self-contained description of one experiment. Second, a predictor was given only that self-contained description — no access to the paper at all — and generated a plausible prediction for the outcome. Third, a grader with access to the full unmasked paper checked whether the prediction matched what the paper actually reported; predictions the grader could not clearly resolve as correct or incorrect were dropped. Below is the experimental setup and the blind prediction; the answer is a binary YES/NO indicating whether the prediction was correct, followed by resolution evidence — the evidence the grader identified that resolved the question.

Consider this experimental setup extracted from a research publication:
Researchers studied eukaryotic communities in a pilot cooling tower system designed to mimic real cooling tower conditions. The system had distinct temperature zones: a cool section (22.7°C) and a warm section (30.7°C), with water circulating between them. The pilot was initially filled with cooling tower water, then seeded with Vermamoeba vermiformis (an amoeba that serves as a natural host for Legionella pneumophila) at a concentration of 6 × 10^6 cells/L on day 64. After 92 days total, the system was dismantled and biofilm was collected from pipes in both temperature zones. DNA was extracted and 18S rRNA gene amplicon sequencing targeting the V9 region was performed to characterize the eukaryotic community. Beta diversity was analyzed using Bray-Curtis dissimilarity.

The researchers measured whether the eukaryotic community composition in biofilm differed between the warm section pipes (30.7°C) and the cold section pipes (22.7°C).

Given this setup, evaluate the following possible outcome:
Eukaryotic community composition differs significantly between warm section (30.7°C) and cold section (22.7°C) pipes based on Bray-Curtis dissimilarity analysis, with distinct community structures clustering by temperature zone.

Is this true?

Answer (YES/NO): YES